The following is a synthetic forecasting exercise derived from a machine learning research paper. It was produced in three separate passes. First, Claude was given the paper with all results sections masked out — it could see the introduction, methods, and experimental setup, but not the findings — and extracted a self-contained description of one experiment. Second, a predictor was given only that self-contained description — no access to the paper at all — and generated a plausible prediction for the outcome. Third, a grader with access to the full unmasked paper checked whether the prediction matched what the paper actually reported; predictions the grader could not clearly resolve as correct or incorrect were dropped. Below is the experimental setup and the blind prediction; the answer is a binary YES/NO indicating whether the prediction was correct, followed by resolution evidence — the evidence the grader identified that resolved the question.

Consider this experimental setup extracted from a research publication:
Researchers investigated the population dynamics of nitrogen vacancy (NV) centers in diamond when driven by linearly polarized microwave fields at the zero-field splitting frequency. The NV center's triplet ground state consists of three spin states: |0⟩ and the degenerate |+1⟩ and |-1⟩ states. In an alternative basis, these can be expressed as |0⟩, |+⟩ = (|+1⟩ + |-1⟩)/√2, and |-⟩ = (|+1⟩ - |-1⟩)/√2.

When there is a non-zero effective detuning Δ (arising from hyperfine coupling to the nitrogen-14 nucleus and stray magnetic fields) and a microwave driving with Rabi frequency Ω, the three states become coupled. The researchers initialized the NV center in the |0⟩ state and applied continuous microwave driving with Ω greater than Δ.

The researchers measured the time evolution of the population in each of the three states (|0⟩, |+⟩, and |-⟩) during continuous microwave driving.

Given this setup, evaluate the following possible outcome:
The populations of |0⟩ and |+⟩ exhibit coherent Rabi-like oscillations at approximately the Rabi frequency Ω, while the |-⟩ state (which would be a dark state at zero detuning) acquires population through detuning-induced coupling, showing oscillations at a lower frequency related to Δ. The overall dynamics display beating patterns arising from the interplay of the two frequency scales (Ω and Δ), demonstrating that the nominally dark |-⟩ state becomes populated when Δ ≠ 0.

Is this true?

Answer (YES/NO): NO